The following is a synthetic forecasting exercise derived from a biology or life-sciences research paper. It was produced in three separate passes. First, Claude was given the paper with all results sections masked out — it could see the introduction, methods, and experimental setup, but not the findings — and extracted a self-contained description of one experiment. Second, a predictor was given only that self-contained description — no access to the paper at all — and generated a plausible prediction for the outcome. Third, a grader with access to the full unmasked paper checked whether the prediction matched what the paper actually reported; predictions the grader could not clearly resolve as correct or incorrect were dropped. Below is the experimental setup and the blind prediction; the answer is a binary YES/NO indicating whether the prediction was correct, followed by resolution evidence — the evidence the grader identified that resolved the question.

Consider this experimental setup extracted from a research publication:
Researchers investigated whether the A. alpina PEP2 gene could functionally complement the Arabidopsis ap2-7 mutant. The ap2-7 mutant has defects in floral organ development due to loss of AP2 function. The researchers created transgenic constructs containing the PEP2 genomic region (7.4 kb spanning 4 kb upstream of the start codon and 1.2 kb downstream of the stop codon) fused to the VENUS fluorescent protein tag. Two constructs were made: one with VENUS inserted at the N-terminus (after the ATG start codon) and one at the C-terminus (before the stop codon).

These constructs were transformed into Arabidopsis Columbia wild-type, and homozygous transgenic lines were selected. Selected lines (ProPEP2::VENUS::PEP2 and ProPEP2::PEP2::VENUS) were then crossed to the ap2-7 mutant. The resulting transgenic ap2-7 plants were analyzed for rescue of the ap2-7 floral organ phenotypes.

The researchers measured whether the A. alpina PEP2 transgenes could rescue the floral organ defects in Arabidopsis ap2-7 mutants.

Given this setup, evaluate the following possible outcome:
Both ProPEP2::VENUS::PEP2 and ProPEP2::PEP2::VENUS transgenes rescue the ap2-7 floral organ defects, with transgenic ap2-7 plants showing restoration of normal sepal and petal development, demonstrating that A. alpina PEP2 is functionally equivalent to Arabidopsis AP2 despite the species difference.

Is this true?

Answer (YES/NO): YES